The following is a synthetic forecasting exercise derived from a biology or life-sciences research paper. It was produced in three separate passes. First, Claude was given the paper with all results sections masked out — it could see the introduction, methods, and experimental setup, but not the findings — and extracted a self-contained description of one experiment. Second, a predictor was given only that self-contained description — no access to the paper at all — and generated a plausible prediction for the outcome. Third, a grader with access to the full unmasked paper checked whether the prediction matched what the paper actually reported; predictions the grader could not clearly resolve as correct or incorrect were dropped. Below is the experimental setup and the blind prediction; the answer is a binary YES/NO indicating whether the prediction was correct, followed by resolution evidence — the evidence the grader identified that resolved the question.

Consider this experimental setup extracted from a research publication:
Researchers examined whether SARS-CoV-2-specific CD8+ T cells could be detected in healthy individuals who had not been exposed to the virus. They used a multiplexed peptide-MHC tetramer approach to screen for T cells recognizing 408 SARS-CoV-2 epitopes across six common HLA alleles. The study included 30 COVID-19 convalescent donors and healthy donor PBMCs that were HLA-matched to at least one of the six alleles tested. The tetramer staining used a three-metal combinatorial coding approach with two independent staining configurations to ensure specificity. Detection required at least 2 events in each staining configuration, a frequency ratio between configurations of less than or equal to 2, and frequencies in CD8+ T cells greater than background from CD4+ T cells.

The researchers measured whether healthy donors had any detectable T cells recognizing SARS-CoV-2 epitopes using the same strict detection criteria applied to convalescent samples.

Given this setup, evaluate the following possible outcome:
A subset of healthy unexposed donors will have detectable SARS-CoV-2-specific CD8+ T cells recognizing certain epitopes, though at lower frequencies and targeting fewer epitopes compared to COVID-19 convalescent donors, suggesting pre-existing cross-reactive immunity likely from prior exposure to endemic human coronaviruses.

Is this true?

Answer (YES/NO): NO